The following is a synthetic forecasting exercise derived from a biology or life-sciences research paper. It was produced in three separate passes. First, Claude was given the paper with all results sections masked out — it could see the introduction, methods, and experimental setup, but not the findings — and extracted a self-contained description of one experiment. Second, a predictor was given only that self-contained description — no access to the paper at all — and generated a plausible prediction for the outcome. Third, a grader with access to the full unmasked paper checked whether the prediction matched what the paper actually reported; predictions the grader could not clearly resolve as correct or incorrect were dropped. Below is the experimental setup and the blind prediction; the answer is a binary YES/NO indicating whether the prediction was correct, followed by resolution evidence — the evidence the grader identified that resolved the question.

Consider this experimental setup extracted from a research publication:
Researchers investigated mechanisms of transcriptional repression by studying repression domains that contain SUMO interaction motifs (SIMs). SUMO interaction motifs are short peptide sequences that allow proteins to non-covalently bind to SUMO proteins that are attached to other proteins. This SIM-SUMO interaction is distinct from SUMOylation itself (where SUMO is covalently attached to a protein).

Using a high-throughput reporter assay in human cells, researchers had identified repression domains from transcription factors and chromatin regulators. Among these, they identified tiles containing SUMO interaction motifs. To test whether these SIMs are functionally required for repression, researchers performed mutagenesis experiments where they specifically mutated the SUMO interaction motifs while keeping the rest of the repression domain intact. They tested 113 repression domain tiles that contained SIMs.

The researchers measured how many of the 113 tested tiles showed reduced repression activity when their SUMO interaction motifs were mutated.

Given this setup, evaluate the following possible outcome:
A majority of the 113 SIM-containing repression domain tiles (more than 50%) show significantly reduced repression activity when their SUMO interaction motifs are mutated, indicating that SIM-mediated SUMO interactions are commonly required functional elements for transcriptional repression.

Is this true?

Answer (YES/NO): YES